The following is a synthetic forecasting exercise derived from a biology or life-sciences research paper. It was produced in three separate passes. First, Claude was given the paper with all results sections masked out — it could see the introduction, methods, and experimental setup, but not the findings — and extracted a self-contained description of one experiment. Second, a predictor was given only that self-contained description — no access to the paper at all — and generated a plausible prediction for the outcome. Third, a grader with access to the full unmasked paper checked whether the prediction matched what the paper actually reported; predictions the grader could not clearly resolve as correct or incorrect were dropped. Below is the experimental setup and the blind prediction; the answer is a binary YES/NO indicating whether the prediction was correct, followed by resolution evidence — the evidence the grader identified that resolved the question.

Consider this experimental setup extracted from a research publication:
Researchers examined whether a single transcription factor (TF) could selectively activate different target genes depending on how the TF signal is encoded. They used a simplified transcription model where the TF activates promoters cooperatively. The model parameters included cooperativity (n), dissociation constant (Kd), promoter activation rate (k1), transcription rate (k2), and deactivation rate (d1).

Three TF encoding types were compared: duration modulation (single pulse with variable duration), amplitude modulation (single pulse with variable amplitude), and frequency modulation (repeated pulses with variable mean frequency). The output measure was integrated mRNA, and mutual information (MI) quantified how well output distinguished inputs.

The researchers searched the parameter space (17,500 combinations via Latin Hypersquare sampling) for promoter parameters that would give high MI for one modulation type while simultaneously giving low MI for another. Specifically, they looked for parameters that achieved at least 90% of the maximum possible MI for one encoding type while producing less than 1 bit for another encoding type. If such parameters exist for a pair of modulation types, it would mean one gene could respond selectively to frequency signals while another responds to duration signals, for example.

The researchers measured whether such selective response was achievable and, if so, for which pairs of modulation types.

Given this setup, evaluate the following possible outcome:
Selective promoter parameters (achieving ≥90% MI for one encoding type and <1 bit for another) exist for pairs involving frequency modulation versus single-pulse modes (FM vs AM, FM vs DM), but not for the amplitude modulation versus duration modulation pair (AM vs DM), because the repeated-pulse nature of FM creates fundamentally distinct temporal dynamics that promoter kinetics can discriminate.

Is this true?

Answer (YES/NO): YES